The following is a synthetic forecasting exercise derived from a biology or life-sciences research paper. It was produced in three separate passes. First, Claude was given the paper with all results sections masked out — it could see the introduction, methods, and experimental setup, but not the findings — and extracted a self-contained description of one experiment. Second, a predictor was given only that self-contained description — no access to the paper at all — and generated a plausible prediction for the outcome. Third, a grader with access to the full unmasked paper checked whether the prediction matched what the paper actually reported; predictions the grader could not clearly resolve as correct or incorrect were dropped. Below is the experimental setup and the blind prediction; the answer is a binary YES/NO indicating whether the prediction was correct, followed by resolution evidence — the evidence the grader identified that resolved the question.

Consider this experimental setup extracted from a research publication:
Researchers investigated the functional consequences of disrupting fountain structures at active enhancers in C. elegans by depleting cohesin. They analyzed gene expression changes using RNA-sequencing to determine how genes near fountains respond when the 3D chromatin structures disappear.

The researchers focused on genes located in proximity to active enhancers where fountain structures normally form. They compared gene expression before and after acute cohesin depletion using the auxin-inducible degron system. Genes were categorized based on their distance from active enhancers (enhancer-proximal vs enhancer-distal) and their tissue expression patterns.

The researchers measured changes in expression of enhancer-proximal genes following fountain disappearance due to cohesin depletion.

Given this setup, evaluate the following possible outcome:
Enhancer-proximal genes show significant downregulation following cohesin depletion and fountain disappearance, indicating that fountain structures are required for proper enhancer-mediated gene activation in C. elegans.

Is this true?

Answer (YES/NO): NO